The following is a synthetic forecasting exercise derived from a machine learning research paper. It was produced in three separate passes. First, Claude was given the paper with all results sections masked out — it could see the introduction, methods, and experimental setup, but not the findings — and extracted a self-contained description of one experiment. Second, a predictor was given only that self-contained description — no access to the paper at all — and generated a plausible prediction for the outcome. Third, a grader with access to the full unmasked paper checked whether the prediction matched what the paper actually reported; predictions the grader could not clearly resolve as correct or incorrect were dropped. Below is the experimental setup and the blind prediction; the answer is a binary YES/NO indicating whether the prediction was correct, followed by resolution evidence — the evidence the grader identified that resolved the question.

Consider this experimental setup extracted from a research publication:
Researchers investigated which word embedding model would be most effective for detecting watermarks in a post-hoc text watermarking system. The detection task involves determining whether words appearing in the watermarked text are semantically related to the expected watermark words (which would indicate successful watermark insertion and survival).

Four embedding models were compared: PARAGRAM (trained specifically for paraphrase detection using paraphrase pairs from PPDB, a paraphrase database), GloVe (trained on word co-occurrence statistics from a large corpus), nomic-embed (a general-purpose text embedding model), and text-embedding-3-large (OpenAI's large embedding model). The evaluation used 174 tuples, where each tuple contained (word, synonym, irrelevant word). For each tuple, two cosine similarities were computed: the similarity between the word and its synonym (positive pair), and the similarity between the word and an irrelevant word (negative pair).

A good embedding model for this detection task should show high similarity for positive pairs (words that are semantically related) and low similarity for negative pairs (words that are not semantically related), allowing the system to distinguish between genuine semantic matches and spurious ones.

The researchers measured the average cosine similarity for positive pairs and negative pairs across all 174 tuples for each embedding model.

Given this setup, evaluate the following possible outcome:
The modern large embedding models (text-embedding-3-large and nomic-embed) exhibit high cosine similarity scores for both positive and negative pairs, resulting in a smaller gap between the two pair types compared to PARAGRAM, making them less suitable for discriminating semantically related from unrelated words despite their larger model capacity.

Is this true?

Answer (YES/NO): NO